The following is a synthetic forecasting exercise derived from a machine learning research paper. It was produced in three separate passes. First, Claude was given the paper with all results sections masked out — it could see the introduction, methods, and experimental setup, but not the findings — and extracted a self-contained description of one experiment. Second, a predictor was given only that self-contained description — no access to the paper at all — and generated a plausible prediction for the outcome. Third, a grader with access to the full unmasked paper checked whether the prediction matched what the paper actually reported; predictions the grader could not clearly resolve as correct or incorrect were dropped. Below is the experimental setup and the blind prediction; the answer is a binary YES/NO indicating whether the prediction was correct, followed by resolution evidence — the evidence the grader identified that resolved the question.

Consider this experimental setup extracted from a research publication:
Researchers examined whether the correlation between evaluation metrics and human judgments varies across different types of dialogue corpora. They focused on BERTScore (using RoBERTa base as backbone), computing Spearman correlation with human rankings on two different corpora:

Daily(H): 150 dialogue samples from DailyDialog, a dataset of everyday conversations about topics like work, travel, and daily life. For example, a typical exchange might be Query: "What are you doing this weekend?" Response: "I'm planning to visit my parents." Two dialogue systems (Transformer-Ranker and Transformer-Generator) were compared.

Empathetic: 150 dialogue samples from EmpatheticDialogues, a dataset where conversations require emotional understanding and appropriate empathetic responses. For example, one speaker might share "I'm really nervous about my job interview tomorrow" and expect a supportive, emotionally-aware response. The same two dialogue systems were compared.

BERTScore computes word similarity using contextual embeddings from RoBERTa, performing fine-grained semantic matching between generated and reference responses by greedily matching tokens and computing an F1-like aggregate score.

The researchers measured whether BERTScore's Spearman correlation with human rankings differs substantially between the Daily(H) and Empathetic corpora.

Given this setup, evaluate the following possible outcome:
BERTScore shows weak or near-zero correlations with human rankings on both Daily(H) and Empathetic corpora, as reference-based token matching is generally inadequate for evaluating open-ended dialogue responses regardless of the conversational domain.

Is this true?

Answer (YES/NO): NO